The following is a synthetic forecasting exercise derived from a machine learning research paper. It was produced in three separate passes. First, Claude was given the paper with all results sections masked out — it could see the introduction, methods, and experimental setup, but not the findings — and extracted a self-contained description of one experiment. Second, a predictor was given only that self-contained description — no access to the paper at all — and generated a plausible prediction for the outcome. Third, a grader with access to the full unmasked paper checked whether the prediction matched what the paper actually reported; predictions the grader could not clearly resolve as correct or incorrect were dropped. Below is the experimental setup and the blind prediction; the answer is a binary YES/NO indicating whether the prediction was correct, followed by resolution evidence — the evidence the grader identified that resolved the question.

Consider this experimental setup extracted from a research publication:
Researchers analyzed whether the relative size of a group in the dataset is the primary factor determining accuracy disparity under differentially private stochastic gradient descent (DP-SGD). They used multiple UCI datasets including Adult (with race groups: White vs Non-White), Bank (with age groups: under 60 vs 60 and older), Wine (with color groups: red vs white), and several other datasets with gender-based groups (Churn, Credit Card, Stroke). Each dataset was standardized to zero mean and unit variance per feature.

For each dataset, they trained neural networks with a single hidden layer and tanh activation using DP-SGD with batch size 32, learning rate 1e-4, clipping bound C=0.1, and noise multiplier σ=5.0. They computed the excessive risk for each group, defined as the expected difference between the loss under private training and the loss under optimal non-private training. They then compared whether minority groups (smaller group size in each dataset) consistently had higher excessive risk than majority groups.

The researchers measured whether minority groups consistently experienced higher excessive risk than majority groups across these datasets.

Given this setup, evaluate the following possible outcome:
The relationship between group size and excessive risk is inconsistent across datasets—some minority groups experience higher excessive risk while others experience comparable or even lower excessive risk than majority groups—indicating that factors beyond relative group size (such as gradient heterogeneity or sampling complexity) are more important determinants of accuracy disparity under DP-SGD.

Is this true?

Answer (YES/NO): YES